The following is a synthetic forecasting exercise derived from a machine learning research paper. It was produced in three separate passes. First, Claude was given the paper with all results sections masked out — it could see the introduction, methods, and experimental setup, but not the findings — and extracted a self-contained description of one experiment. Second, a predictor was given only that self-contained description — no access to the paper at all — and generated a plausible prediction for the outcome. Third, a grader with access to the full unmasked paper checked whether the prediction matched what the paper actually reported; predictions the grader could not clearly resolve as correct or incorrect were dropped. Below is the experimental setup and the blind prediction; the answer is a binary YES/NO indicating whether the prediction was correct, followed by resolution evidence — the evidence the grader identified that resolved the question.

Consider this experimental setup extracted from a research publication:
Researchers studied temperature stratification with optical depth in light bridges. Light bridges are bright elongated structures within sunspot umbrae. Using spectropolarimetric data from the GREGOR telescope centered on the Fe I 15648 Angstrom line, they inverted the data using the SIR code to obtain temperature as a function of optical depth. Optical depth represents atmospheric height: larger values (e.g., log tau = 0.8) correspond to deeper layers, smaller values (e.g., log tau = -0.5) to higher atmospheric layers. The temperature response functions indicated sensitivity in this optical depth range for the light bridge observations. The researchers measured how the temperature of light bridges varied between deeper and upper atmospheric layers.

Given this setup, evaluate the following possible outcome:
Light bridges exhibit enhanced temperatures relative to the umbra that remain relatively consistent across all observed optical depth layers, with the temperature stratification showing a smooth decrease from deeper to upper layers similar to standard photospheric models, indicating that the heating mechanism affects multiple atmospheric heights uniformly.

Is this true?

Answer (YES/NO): NO